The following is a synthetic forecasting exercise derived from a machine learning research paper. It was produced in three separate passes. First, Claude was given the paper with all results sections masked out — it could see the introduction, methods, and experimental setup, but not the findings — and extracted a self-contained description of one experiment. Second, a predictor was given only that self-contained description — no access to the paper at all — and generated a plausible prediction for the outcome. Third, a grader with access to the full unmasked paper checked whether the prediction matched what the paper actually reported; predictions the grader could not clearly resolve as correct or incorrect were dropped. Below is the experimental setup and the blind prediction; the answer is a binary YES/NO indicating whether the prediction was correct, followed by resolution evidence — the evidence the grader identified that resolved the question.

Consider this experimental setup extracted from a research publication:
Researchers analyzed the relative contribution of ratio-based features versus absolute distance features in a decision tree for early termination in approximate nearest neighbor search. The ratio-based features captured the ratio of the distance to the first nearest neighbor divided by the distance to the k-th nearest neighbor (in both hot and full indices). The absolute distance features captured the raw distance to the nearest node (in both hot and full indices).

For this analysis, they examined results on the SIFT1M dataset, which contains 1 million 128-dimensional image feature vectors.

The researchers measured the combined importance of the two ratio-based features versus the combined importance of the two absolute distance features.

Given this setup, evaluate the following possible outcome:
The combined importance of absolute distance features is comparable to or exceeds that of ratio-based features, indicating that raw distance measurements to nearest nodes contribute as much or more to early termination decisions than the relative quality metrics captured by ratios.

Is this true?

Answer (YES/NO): YES